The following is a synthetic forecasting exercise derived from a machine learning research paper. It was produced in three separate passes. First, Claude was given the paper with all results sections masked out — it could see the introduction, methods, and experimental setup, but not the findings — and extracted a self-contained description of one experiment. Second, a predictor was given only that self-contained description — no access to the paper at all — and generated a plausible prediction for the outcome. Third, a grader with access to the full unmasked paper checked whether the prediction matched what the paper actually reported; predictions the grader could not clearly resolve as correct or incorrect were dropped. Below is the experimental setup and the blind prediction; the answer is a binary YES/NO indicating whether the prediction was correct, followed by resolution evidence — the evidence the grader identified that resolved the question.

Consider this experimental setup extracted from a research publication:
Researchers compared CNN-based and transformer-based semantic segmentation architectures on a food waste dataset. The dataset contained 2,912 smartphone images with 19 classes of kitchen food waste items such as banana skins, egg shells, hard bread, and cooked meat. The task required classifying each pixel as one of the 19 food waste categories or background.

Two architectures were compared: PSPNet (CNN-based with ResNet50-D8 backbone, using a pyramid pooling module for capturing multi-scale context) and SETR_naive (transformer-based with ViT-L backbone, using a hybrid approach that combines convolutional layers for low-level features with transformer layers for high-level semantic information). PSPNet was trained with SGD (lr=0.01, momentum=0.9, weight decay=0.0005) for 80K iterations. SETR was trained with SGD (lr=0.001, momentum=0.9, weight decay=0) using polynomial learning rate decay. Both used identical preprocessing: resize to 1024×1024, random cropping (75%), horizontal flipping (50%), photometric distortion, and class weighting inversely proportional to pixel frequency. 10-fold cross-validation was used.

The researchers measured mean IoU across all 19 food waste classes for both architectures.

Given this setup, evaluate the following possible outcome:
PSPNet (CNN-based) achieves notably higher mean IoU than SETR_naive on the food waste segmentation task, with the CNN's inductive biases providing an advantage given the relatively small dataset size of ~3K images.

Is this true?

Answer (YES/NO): YES